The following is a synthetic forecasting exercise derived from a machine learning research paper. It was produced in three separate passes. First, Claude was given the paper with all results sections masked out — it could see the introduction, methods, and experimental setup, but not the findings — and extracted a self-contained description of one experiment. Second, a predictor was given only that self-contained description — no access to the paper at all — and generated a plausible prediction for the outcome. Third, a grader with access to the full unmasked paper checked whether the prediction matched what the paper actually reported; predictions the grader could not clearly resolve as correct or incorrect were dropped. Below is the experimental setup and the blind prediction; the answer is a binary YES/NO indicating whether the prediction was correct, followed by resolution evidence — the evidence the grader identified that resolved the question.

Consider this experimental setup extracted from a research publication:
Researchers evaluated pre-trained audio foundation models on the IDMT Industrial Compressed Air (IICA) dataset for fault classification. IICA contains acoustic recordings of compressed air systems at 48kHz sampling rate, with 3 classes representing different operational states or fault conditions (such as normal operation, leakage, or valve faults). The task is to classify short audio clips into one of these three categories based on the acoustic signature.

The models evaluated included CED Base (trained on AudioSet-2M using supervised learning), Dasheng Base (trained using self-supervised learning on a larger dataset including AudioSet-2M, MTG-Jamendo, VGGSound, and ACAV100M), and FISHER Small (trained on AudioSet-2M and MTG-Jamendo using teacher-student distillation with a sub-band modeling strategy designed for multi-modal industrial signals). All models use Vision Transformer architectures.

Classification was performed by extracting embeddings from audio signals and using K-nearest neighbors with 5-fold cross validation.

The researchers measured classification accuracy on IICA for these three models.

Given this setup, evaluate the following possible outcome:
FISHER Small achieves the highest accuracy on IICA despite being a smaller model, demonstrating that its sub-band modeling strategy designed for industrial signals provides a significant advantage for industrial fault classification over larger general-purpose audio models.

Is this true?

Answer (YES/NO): YES